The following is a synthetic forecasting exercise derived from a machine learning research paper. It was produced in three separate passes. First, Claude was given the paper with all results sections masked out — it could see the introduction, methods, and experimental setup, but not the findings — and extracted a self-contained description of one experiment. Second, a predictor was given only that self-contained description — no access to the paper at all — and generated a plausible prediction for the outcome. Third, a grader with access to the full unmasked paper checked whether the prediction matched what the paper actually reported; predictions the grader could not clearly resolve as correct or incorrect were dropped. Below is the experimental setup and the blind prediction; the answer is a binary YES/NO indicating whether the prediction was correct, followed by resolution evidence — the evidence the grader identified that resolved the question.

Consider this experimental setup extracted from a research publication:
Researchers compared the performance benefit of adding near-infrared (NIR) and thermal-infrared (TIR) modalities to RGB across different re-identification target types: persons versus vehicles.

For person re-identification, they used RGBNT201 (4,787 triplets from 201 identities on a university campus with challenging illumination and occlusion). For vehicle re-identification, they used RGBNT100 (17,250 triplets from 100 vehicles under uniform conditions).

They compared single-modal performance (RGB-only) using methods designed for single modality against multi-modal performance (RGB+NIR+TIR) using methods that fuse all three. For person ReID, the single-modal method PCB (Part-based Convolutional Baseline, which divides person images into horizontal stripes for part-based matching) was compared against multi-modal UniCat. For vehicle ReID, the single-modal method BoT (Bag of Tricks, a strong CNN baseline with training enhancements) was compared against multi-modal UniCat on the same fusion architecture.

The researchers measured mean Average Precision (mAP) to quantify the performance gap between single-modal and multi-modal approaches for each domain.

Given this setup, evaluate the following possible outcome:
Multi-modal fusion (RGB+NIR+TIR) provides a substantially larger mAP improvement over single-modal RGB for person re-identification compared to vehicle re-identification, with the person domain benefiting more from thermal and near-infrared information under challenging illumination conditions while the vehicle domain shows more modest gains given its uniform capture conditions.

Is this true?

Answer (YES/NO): YES